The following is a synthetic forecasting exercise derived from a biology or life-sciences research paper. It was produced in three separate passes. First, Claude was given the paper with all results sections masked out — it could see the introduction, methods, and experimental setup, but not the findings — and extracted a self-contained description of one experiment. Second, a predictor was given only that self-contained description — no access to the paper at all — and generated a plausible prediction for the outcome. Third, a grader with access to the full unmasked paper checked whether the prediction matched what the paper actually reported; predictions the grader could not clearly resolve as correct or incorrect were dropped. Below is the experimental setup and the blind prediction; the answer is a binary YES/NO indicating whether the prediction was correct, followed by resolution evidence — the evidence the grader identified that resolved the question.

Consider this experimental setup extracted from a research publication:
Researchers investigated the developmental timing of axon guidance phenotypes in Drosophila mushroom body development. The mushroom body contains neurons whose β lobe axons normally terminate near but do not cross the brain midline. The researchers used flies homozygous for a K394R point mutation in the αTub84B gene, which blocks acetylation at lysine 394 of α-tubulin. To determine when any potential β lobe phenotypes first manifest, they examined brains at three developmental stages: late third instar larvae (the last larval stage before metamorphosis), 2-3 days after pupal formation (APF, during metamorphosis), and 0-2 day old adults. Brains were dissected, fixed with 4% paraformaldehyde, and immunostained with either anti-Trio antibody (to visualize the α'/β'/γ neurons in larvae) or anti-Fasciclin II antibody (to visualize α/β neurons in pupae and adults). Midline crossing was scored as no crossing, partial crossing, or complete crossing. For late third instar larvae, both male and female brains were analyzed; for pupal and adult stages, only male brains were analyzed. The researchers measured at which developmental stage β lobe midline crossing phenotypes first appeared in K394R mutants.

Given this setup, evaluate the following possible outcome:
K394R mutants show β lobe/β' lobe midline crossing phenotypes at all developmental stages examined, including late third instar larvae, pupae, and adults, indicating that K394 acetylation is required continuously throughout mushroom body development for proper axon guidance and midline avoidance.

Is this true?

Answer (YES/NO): NO